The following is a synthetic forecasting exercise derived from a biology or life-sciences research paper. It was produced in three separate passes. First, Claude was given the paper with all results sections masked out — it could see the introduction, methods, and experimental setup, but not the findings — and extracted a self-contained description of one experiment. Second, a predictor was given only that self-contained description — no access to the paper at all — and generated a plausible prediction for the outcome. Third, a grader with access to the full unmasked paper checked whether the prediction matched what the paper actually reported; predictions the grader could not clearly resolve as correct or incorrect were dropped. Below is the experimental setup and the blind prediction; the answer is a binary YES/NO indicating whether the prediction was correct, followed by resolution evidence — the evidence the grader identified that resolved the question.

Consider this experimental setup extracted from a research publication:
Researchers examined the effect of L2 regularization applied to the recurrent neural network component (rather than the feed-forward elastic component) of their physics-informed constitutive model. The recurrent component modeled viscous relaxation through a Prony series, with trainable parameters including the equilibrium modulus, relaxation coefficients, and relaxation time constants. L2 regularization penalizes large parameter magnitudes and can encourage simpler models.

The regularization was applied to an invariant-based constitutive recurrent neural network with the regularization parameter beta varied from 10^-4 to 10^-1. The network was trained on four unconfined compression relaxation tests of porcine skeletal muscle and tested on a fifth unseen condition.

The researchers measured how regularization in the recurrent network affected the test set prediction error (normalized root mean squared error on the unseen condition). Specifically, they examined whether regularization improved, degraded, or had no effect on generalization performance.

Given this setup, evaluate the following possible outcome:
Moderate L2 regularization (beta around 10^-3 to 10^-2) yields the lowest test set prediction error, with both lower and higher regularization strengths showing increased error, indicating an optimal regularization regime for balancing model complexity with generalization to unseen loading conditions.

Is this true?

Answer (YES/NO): NO